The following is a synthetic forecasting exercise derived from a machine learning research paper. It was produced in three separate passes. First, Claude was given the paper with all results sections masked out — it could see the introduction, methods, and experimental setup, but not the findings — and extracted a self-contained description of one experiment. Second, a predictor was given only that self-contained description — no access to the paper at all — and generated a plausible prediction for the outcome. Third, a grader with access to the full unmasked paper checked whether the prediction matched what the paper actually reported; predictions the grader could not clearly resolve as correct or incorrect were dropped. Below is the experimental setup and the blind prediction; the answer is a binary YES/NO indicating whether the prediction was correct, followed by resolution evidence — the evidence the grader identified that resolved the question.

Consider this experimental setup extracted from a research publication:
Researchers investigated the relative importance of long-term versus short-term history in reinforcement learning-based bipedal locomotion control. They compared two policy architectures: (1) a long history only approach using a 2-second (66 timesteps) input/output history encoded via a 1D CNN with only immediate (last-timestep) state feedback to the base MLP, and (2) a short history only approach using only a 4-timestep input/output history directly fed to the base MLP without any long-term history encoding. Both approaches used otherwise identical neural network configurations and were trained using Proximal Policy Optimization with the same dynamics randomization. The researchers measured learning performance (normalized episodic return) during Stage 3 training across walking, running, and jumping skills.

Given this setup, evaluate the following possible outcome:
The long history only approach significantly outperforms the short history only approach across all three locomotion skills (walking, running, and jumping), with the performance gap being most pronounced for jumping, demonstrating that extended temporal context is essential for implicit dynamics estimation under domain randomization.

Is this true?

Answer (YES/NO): NO